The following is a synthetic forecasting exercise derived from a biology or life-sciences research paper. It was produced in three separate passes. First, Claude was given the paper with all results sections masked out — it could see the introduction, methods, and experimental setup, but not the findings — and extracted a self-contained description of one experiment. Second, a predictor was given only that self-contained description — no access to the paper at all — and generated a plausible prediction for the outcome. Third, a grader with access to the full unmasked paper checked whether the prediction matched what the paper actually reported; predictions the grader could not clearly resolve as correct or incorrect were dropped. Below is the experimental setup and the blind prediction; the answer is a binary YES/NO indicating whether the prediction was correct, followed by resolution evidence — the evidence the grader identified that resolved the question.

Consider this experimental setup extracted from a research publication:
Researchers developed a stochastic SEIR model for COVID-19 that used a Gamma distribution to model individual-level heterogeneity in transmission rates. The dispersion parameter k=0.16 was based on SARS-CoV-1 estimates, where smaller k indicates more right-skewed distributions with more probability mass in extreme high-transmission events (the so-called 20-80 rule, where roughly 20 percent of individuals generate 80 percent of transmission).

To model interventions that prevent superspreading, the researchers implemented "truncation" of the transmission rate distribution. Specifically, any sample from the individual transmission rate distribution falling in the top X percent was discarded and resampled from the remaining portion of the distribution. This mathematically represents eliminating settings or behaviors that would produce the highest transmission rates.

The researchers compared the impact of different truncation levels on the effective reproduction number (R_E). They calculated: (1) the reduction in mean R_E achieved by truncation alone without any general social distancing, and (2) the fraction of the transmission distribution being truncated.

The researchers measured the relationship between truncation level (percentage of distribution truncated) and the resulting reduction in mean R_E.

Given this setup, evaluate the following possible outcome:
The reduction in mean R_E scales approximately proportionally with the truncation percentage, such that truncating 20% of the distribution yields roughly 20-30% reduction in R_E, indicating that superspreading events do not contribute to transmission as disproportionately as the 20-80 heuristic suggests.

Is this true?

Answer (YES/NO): NO